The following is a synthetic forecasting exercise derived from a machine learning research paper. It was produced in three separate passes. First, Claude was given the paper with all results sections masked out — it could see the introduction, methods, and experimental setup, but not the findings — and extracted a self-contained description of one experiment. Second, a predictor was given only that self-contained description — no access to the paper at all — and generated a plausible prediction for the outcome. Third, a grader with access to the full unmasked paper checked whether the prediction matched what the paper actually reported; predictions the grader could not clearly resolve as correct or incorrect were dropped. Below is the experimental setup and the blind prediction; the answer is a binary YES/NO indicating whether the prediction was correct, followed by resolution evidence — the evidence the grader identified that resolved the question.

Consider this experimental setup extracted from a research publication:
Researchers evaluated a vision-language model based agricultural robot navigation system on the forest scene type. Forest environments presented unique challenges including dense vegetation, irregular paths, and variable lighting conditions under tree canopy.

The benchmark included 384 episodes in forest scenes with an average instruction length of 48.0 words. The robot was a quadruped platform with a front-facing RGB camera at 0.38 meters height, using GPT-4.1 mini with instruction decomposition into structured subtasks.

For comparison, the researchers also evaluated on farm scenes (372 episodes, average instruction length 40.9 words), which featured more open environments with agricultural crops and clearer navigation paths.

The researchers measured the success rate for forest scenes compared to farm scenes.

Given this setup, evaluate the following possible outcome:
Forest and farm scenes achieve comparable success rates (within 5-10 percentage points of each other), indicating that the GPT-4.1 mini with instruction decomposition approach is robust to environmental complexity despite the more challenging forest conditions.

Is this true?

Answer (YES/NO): NO